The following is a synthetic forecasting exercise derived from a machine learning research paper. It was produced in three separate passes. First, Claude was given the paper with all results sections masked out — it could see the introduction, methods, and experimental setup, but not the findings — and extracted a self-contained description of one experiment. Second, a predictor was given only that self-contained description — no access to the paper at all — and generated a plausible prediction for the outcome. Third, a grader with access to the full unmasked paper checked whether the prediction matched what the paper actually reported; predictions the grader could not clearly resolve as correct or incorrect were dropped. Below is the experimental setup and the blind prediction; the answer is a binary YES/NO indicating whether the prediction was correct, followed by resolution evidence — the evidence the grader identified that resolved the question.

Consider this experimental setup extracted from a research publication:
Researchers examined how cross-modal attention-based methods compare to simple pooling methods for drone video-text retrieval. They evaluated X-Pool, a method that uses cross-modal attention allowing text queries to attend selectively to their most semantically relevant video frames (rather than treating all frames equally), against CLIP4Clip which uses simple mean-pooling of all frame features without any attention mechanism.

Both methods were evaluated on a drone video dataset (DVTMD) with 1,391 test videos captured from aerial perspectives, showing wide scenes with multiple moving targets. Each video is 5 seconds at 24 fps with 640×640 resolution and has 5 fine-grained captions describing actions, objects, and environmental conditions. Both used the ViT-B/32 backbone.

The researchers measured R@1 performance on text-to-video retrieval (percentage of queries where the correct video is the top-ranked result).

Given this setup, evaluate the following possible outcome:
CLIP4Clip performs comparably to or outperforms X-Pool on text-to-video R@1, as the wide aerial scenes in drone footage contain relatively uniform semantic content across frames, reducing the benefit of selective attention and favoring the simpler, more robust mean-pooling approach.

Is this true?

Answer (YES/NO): YES